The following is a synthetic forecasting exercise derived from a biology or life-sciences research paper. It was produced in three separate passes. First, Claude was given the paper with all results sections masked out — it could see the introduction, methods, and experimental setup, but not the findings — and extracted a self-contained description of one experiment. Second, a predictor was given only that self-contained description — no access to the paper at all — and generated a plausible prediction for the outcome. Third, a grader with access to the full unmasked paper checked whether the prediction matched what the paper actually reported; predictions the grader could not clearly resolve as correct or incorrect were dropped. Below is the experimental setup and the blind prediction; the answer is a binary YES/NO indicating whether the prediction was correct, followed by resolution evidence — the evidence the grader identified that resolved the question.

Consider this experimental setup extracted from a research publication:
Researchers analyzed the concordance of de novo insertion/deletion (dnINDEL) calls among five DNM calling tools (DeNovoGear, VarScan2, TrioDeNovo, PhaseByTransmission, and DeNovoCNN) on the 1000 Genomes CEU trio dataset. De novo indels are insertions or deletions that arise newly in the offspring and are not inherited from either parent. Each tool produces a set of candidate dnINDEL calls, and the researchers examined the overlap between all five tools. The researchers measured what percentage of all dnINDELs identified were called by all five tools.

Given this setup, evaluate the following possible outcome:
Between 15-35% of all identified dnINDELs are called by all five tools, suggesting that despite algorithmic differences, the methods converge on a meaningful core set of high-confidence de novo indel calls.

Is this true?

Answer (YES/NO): NO